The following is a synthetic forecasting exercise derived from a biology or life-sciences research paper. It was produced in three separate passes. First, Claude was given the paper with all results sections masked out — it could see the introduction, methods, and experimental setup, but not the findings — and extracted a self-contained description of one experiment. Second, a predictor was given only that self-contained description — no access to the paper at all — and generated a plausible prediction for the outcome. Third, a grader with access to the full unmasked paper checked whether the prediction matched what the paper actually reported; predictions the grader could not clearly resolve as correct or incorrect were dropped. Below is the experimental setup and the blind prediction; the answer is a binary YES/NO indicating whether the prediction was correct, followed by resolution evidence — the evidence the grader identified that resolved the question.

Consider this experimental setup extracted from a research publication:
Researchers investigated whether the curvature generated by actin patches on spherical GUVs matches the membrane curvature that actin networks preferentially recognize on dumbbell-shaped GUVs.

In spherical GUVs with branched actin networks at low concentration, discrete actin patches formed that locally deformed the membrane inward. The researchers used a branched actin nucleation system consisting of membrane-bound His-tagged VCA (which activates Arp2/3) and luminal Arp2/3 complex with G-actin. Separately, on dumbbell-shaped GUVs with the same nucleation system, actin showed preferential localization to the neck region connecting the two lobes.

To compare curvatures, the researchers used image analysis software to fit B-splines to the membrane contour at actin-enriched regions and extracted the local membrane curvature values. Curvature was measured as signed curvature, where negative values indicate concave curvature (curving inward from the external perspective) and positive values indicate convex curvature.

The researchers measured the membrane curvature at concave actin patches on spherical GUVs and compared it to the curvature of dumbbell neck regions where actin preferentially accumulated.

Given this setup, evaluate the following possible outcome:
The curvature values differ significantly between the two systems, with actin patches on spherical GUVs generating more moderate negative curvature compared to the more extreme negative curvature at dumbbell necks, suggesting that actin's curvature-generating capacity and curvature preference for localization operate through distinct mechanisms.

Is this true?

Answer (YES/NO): NO